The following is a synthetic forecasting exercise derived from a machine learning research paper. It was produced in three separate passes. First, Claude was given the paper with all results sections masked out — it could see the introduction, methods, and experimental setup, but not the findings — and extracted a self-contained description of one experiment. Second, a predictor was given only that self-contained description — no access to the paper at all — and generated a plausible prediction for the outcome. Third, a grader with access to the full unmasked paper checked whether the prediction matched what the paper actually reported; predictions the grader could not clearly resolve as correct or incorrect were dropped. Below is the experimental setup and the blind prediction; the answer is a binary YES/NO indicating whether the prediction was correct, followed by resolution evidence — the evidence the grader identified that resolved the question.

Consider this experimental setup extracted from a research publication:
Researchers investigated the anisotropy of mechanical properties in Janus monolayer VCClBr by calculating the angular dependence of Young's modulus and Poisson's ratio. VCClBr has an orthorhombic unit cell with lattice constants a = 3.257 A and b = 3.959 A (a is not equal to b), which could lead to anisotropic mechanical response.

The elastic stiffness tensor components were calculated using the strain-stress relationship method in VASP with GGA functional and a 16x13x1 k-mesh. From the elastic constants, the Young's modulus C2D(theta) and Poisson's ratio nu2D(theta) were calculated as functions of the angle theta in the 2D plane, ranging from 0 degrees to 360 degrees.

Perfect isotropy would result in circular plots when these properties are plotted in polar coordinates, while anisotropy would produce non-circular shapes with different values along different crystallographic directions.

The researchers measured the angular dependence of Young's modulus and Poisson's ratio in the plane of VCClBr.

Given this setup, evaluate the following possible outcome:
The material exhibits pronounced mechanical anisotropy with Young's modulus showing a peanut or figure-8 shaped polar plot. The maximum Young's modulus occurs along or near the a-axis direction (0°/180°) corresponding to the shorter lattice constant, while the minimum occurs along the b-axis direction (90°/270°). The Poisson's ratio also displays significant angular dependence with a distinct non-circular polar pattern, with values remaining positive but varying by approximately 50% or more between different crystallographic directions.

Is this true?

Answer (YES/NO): NO